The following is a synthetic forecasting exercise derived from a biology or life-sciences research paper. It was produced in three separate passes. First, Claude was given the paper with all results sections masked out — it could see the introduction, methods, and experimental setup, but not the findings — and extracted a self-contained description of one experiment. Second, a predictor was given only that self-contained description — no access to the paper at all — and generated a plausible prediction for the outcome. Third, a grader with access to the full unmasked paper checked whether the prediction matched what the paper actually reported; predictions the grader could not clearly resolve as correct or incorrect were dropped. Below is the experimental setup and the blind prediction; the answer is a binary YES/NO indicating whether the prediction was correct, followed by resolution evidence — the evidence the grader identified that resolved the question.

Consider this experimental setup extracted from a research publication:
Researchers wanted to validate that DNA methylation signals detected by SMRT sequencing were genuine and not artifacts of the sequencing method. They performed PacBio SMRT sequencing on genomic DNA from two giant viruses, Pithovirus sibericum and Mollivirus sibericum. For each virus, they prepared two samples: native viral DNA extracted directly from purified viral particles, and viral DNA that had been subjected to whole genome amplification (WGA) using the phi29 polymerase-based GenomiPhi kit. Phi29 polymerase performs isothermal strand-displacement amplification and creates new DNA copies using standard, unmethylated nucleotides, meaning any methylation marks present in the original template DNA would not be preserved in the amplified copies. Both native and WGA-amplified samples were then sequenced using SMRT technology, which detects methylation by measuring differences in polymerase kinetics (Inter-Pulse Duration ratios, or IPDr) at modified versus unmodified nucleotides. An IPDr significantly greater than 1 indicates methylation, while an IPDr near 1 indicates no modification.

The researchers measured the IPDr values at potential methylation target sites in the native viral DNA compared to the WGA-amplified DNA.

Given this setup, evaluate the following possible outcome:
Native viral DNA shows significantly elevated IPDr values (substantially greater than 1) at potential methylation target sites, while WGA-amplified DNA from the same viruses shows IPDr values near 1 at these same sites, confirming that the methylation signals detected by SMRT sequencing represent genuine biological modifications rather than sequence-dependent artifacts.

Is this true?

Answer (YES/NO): YES